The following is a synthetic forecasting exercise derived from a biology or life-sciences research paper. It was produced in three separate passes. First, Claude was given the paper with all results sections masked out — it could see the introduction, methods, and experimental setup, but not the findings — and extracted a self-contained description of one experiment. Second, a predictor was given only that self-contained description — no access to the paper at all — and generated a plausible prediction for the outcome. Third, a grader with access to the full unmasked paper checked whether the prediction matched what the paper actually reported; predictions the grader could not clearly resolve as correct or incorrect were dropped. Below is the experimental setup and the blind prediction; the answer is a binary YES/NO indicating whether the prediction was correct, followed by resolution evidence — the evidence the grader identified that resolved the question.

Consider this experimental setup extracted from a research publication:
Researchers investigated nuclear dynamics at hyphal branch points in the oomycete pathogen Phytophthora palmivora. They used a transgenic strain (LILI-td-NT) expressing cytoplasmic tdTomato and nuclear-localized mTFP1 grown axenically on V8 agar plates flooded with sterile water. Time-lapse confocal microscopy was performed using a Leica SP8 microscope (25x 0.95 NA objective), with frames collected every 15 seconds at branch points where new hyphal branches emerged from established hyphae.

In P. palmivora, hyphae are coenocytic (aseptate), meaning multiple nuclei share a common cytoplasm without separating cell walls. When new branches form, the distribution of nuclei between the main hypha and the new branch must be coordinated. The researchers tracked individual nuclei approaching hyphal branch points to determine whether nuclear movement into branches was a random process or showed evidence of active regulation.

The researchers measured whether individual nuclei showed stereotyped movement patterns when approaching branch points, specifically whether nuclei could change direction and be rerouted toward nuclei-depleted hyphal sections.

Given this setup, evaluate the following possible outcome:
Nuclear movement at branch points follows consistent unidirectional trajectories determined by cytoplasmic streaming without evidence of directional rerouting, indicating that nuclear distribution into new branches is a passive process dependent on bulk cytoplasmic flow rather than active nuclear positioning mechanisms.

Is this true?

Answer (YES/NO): NO